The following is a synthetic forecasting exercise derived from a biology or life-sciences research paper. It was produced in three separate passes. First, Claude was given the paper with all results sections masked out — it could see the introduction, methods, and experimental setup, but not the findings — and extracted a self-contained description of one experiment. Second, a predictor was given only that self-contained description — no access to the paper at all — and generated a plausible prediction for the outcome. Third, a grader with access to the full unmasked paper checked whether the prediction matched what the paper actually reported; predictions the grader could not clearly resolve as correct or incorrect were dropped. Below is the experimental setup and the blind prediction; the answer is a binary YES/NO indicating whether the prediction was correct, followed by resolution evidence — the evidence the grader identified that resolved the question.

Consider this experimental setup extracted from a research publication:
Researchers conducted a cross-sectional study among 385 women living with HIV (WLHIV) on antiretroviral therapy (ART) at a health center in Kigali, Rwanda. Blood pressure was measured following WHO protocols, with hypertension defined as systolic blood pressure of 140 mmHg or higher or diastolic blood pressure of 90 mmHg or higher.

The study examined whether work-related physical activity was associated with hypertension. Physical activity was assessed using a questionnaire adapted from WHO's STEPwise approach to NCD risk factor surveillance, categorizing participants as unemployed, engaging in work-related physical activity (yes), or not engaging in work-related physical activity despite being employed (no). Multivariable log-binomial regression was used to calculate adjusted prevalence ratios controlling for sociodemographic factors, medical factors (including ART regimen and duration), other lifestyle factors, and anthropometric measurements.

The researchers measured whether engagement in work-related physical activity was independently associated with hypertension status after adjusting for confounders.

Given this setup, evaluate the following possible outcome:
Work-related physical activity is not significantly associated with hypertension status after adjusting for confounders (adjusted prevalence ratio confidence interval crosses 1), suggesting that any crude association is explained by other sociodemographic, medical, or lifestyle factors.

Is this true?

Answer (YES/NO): NO